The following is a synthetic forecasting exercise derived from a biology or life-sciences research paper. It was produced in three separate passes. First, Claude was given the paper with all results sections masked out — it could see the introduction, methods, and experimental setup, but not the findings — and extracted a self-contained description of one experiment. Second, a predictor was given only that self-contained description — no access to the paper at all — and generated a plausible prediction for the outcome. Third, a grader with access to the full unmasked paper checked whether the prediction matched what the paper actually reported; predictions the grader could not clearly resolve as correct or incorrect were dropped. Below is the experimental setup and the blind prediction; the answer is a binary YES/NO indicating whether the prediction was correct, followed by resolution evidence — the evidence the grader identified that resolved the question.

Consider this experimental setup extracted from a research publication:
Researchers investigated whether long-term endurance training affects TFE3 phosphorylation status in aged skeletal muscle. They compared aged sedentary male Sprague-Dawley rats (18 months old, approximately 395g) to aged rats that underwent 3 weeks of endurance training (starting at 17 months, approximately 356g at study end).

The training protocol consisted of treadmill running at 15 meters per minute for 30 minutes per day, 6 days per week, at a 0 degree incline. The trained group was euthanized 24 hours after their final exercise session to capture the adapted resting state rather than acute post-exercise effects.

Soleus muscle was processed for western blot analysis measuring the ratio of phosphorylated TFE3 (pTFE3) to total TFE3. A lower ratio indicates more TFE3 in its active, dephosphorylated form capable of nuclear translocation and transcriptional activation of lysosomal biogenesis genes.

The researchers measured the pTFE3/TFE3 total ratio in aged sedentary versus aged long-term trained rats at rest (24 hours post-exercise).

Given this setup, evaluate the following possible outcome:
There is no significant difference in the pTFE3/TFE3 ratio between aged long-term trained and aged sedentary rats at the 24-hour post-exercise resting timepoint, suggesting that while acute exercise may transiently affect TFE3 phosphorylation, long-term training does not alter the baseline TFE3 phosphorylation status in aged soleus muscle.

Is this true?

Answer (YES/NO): NO